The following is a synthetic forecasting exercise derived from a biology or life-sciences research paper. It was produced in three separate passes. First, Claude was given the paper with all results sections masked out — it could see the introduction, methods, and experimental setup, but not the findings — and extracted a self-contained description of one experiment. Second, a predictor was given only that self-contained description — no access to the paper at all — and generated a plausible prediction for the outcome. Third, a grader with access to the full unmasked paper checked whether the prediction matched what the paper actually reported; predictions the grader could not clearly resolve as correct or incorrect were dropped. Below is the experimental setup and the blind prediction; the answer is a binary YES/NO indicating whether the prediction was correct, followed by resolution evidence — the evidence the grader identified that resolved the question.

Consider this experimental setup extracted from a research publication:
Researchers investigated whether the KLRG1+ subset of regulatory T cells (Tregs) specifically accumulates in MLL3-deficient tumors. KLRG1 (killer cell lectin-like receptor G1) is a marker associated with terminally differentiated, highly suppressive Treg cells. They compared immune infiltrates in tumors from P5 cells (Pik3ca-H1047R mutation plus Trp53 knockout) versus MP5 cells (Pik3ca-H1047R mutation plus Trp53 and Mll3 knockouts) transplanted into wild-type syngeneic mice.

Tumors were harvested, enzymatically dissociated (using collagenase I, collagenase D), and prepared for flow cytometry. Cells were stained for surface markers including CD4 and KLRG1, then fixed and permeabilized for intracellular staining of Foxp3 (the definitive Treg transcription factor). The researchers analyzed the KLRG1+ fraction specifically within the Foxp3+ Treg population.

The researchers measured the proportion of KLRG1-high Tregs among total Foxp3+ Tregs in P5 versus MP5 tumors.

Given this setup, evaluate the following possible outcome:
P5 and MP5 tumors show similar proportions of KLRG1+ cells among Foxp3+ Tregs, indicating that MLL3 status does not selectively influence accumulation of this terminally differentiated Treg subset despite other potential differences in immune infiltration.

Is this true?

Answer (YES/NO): NO